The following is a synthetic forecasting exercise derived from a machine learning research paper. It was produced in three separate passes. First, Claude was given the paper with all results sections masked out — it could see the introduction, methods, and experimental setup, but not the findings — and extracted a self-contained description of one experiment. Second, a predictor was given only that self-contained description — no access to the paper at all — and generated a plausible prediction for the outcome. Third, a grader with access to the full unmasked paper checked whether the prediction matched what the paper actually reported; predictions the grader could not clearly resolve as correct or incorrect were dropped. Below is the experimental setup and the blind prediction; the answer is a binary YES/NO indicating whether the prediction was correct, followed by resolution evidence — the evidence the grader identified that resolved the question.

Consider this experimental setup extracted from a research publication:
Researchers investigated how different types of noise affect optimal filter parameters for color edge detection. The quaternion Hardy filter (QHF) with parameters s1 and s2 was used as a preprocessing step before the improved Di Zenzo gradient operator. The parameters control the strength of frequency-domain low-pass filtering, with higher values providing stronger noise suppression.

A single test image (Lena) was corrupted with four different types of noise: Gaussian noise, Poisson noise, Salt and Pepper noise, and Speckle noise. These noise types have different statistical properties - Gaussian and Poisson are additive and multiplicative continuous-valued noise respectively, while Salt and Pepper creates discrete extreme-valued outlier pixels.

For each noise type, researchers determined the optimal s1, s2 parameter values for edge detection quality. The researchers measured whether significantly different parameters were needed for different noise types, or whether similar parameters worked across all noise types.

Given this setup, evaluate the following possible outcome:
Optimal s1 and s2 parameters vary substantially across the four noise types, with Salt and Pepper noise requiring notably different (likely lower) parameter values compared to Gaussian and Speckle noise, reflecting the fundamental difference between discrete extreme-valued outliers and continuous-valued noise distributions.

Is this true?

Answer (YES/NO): NO